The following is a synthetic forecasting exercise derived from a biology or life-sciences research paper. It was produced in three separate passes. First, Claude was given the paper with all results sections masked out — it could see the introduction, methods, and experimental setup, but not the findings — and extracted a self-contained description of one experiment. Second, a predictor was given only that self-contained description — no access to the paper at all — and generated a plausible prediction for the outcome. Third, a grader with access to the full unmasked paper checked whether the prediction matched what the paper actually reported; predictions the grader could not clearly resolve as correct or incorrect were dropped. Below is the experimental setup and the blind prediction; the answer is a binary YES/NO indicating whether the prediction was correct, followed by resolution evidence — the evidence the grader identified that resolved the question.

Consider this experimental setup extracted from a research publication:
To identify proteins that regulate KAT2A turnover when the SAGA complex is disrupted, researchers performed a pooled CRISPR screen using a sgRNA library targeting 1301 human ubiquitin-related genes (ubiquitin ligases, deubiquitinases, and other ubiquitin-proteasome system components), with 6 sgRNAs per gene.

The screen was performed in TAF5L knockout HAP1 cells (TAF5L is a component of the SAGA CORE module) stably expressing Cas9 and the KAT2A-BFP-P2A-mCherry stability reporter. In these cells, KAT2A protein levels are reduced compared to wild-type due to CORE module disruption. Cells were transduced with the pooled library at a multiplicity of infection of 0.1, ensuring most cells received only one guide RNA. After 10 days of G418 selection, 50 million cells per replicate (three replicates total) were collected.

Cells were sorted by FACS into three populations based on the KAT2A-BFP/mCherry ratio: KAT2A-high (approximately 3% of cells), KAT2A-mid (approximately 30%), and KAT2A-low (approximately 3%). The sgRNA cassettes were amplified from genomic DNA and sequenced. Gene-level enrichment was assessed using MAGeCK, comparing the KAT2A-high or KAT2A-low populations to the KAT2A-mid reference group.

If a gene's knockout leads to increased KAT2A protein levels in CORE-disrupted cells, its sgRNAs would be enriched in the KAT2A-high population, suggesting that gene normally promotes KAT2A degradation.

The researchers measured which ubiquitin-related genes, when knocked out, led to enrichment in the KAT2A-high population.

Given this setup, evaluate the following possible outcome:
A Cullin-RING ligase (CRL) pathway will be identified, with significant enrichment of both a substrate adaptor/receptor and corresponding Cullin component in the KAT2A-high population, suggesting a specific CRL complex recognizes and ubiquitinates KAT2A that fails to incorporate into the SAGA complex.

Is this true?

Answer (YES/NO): NO